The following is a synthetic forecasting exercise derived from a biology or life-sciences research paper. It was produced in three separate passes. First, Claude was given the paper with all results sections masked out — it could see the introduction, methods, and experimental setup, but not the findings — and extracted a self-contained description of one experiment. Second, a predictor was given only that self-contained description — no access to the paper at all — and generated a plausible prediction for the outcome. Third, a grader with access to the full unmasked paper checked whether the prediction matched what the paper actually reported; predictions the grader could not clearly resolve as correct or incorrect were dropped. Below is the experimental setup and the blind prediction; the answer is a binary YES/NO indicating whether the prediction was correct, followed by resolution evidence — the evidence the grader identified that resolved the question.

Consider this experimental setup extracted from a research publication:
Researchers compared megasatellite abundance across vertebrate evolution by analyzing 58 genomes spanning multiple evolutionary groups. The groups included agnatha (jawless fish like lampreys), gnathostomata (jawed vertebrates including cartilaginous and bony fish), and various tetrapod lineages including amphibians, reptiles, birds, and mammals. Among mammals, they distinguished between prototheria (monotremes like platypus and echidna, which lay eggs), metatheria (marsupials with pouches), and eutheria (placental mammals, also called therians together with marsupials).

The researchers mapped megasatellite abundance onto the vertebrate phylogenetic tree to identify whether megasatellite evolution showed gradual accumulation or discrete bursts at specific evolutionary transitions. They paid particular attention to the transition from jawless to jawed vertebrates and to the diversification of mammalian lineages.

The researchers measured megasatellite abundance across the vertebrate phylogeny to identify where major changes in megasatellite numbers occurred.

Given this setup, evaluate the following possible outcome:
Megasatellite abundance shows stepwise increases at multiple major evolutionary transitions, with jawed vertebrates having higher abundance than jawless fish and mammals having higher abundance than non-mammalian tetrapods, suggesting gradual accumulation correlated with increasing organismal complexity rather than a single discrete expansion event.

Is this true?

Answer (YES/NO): NO